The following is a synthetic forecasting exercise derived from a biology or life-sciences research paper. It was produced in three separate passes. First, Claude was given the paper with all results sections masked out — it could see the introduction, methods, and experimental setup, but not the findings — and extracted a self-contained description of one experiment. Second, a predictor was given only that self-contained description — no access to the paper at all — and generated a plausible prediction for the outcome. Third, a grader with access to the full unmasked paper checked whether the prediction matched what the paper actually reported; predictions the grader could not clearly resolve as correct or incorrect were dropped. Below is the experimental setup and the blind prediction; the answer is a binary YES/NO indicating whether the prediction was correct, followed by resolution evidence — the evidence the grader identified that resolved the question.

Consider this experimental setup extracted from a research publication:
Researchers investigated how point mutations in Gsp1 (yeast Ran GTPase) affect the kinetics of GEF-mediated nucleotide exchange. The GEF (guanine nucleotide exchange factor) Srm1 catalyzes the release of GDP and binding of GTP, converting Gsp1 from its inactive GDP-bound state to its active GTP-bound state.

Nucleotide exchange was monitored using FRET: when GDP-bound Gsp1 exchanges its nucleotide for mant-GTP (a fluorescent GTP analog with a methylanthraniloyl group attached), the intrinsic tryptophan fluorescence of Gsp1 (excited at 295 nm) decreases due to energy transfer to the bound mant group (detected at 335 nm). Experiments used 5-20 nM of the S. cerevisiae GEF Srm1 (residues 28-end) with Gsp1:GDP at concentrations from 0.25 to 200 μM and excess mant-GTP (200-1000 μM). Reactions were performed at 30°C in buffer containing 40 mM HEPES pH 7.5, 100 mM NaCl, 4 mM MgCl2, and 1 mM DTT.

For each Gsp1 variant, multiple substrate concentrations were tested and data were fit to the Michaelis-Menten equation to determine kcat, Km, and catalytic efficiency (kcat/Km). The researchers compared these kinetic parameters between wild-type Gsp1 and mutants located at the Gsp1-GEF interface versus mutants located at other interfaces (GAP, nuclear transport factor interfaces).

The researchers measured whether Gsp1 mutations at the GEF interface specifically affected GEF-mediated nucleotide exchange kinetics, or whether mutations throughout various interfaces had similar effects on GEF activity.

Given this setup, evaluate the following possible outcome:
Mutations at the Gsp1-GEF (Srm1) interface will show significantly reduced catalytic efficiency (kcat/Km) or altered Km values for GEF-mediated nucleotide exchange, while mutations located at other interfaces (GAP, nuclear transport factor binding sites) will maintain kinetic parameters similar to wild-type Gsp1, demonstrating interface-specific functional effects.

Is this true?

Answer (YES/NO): NO